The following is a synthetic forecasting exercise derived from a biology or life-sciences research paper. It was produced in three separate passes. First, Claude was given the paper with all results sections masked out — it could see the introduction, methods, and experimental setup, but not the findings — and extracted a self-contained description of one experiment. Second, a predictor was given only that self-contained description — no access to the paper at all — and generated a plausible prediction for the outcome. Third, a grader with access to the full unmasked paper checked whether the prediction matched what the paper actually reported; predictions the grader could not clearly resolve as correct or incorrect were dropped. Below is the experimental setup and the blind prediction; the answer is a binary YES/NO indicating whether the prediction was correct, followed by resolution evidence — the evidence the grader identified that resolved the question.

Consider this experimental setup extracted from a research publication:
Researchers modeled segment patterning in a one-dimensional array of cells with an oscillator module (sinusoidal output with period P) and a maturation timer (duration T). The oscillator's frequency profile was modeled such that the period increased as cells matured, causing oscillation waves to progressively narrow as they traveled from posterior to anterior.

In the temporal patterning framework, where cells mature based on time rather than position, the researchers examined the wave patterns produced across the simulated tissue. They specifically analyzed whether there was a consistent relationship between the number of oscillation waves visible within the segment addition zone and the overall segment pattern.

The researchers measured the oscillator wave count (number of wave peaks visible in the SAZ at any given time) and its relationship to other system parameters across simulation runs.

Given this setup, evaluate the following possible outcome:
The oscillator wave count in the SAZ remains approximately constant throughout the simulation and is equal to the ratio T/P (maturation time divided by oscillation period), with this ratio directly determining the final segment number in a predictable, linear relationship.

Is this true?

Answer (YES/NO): NO